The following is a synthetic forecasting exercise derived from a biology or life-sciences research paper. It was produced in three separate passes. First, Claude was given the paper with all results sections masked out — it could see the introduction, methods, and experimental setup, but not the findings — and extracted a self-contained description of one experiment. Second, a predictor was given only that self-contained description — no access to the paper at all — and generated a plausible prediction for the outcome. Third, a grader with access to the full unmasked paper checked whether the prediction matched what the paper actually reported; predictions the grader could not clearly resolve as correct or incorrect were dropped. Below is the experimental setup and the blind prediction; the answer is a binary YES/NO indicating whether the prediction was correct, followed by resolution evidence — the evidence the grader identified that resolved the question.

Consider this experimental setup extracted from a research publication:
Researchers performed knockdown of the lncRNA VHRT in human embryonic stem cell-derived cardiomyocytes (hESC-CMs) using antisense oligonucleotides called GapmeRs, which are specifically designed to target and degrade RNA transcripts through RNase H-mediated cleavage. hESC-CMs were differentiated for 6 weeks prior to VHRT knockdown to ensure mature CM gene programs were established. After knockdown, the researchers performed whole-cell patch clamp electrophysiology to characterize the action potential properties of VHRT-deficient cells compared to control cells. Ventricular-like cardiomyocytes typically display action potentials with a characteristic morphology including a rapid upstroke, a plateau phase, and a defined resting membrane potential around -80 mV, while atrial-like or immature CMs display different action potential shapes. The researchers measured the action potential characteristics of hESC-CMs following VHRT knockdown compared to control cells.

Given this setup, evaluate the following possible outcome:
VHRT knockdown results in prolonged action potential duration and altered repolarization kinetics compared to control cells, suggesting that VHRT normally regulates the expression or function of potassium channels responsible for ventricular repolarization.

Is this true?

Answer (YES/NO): NO